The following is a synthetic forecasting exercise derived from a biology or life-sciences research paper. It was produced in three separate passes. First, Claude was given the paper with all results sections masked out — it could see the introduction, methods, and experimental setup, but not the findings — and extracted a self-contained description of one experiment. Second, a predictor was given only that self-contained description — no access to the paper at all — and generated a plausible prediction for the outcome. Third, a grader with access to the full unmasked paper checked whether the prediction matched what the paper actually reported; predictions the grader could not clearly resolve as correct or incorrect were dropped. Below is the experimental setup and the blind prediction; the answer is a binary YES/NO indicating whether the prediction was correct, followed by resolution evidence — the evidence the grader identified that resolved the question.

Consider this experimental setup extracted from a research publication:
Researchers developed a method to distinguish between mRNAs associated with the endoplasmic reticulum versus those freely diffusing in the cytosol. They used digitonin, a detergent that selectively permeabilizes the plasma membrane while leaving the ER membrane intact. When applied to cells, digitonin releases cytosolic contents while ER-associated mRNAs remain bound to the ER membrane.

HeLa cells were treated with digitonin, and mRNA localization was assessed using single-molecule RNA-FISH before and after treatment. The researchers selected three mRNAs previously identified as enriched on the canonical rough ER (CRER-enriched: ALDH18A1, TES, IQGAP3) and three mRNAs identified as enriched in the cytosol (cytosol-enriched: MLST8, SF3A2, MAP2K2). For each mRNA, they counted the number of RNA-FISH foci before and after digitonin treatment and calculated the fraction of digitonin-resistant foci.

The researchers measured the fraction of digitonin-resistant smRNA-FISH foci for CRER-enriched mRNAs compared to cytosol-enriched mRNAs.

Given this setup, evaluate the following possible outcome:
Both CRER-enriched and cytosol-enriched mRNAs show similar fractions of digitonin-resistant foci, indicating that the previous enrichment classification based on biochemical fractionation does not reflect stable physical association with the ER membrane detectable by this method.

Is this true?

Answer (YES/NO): NO